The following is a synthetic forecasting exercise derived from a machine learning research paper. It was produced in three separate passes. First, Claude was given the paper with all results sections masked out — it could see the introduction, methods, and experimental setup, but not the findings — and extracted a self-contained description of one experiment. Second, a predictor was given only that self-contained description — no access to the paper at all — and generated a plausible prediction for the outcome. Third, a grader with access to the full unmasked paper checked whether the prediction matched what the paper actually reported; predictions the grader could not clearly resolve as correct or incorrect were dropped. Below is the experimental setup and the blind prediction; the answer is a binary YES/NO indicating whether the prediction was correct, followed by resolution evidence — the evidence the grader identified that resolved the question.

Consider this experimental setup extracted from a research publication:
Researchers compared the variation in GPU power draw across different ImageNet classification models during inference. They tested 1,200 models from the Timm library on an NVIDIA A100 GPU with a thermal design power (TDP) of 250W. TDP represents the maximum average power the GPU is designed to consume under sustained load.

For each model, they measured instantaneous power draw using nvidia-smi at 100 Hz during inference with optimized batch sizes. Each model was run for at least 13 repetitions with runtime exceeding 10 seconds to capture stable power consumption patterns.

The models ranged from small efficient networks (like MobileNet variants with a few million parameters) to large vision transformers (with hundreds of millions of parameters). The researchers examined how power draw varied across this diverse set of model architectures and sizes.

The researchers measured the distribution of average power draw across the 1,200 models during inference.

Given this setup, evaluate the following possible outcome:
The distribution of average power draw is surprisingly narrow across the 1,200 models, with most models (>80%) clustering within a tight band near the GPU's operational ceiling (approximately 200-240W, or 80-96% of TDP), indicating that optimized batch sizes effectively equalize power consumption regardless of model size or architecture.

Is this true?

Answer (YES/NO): NO